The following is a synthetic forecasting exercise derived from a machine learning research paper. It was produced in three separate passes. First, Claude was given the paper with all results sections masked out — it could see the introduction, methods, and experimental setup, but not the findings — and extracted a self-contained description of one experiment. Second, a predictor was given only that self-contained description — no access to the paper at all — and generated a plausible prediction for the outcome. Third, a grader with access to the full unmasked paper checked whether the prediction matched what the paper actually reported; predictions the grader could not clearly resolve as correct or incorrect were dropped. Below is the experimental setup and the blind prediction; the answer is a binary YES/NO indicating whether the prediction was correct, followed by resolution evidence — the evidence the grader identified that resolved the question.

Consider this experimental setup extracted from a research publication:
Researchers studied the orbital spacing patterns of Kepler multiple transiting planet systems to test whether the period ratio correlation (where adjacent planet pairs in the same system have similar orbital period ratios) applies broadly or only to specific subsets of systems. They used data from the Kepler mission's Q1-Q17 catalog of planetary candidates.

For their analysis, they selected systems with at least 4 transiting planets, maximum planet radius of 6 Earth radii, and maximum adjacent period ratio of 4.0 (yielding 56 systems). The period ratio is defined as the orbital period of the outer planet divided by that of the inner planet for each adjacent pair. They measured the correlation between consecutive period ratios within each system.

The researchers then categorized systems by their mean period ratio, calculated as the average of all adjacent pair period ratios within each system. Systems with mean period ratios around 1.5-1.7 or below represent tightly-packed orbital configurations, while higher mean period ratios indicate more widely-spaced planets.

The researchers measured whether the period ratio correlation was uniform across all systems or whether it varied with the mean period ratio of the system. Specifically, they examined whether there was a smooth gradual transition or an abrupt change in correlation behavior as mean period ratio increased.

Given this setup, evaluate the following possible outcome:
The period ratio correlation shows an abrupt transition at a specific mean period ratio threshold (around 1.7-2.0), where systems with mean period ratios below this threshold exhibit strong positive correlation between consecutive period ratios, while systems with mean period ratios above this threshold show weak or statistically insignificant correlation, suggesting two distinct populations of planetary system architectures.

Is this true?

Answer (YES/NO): NO